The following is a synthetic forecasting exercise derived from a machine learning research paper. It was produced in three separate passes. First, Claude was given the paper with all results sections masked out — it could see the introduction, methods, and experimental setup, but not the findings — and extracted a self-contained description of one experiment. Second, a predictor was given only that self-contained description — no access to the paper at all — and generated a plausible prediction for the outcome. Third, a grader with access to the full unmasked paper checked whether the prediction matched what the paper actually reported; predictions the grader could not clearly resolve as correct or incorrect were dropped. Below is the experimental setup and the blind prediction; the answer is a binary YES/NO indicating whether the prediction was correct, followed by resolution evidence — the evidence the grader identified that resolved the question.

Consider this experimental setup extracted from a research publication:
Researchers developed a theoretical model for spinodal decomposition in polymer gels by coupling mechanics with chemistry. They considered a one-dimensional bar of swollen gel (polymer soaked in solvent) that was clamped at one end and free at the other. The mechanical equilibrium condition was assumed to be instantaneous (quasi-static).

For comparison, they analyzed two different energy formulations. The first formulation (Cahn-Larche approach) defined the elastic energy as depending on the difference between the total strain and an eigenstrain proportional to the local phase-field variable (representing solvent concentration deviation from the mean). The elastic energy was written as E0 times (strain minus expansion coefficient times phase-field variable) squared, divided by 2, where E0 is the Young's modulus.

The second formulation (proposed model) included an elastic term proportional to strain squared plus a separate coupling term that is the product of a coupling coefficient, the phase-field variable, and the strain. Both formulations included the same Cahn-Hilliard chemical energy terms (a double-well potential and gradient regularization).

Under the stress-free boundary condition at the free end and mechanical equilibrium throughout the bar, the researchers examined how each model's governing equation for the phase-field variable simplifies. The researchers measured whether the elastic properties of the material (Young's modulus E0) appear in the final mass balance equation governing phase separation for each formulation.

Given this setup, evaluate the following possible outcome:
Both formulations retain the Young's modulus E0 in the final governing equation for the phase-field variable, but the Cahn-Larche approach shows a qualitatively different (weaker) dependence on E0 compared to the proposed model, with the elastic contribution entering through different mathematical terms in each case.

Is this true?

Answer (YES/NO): NO